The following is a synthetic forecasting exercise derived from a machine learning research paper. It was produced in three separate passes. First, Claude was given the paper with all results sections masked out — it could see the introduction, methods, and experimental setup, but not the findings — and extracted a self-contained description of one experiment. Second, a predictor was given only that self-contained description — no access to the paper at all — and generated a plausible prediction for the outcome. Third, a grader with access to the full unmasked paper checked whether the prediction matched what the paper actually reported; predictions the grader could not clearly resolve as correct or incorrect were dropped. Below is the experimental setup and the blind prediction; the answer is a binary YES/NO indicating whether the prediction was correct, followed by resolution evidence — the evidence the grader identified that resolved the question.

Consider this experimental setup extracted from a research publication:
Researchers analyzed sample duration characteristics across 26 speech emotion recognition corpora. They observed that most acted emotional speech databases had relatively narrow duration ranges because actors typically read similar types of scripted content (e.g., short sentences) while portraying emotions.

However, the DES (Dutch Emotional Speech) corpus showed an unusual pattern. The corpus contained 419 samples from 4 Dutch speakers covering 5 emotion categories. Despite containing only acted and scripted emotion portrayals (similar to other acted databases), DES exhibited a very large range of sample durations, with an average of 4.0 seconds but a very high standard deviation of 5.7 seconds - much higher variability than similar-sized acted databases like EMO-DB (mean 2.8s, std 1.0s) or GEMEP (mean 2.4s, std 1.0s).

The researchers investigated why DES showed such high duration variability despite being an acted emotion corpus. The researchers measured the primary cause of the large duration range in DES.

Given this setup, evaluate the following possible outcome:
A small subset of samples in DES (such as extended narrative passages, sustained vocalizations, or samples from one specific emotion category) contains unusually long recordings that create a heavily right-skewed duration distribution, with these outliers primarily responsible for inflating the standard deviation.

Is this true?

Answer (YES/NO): NO